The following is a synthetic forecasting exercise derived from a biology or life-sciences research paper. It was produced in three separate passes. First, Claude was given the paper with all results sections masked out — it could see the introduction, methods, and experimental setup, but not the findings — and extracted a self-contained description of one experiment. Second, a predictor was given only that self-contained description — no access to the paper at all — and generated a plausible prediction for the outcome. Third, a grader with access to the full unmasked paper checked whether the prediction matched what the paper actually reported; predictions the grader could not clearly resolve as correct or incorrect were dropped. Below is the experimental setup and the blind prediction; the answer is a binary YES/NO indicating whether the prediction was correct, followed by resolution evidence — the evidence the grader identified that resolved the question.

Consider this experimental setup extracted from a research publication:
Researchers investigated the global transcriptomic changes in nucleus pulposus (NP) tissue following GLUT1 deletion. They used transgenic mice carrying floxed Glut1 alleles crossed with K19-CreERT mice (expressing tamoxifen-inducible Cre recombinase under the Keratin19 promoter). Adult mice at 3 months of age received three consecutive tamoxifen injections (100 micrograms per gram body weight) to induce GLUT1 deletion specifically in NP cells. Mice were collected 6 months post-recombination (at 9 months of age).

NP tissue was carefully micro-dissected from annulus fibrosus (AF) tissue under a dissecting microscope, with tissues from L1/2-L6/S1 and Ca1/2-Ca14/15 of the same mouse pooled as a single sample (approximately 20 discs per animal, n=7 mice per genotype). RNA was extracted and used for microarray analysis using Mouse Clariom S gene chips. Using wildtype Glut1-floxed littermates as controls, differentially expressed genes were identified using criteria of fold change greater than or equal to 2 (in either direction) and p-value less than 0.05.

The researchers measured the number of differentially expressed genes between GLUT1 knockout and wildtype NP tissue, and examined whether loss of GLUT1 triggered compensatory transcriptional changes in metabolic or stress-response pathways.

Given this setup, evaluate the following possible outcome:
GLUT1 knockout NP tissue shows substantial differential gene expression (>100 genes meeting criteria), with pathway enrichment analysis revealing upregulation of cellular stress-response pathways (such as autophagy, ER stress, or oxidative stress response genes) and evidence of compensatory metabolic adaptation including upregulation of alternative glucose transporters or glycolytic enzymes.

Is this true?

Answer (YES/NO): NO